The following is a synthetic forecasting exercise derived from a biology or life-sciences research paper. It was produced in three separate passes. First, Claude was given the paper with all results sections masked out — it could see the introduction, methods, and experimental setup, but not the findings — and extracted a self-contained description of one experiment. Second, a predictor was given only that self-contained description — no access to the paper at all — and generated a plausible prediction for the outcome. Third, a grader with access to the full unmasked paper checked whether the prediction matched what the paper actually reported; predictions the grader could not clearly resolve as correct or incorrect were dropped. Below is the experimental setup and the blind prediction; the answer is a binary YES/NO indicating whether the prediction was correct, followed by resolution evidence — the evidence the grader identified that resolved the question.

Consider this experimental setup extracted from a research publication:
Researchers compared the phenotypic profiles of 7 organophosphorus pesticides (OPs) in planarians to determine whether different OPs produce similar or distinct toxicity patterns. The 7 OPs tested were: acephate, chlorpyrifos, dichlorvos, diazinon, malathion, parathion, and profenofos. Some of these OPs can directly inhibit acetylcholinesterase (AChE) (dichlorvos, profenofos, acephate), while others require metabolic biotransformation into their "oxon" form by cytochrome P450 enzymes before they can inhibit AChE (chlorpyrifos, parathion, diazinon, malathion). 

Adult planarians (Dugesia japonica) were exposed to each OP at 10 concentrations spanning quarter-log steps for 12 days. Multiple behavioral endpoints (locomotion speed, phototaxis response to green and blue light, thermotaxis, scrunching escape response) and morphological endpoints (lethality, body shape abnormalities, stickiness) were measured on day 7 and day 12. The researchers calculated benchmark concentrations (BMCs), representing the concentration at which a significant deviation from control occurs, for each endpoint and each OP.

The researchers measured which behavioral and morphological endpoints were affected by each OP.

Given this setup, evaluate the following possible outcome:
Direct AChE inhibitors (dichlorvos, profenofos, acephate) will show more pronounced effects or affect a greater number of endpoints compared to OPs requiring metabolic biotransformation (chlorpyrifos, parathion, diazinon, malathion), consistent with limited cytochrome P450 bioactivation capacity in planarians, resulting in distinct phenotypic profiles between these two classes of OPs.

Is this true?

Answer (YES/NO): NO